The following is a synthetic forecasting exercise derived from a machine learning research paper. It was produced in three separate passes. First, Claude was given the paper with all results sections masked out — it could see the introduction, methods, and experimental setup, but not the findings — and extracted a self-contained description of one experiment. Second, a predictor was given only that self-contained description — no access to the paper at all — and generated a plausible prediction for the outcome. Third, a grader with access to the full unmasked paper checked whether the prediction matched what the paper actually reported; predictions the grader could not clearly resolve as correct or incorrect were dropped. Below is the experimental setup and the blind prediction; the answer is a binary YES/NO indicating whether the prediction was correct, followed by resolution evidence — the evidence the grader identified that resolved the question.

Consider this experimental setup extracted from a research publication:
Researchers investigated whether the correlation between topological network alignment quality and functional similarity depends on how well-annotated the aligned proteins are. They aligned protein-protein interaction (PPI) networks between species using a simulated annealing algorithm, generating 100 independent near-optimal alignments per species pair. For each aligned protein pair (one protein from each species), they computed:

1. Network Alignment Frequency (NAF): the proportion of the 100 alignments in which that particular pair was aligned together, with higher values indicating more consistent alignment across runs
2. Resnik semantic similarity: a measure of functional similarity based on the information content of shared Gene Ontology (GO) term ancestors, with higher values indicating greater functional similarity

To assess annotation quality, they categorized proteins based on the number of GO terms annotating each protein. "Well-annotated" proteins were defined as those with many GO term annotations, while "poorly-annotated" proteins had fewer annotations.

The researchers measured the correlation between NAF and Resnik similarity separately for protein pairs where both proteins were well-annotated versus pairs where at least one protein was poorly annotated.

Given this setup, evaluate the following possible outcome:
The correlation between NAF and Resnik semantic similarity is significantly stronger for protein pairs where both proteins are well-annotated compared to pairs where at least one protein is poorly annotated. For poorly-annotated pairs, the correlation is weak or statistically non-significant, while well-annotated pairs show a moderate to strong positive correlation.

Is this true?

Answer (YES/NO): YES